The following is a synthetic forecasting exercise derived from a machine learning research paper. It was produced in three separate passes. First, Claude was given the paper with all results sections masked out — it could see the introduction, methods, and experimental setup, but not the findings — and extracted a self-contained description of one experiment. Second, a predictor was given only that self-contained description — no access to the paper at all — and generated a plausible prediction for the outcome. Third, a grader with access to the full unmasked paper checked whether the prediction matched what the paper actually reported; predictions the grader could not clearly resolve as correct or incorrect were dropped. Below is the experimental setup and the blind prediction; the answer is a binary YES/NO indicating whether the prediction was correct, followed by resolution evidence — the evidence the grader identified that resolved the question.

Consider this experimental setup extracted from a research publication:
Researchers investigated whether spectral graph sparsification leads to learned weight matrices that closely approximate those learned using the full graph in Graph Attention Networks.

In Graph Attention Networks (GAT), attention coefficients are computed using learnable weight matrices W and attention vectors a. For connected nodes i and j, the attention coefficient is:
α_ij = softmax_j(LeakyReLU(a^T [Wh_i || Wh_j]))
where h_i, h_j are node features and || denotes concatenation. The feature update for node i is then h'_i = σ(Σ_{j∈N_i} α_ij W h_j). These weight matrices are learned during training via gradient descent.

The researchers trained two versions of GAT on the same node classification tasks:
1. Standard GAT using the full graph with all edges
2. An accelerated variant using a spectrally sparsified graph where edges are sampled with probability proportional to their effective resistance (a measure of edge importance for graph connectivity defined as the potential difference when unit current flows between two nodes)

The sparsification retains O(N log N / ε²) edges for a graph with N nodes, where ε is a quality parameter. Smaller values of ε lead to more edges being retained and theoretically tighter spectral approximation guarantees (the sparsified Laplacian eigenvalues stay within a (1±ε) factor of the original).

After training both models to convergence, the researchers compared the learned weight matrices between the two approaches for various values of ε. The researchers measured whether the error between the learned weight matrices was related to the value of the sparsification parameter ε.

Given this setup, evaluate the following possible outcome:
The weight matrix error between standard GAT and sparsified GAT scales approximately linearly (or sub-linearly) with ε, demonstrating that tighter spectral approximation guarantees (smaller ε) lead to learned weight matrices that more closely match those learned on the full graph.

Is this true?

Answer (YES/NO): YES